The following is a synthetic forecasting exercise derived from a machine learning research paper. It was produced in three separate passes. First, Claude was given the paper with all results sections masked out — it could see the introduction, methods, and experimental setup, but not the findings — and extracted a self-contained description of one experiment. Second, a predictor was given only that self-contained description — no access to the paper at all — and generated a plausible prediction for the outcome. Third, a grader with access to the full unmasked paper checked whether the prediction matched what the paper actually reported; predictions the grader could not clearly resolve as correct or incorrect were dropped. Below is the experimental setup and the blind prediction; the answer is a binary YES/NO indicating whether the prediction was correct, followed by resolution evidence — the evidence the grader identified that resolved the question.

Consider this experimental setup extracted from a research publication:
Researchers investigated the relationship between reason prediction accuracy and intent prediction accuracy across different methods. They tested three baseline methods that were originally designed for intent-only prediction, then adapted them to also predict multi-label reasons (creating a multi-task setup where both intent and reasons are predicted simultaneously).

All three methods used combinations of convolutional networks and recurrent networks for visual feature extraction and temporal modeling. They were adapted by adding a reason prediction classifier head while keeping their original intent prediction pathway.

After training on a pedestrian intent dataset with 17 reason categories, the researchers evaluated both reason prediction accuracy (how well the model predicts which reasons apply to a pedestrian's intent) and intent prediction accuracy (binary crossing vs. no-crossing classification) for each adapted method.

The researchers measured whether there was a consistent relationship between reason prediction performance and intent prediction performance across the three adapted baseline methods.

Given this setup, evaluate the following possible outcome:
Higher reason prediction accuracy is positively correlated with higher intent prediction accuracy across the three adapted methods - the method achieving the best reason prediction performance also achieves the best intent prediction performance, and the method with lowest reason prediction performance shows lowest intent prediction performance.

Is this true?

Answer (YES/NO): YES